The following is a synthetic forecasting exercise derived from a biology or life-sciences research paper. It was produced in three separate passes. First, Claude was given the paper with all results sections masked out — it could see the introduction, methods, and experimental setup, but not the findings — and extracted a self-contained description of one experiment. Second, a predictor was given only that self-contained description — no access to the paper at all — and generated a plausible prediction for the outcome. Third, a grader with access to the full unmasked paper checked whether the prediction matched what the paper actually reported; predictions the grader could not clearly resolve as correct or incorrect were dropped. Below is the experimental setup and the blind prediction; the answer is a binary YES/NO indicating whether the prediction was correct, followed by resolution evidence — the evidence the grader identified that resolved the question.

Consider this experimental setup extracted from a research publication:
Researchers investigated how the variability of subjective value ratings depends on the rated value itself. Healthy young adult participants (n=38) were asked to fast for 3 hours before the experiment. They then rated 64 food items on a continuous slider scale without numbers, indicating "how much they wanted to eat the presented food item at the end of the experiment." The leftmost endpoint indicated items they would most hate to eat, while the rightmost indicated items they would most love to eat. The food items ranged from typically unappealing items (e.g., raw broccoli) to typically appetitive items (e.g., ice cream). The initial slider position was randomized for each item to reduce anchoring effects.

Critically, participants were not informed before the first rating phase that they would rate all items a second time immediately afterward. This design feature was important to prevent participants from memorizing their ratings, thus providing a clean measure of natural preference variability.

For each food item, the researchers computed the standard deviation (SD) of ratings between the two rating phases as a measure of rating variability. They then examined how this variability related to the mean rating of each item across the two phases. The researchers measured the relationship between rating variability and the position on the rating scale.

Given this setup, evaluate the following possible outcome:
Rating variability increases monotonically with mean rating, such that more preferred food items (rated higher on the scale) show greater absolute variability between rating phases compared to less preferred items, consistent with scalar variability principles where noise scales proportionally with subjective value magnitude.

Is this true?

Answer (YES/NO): NO